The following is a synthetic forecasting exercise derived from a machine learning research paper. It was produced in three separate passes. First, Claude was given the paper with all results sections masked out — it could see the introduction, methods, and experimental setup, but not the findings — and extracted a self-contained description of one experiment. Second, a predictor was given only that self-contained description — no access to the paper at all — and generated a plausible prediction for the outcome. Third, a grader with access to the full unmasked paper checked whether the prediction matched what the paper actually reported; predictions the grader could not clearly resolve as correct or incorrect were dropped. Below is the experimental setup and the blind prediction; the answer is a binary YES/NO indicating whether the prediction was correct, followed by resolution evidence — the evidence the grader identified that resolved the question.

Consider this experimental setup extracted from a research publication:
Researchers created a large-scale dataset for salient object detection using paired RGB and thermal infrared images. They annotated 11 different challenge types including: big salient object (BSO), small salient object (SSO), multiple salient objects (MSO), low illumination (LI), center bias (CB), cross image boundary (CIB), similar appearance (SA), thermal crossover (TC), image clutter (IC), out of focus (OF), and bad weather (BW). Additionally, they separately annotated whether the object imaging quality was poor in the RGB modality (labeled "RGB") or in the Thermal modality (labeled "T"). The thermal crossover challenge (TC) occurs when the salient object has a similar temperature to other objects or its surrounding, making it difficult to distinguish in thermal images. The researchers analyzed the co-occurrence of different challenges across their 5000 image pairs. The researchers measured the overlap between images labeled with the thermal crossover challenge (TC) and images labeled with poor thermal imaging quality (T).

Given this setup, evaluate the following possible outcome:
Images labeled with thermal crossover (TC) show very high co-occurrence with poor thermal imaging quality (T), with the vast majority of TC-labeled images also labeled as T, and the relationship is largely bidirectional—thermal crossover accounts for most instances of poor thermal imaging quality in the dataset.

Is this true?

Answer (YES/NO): NO